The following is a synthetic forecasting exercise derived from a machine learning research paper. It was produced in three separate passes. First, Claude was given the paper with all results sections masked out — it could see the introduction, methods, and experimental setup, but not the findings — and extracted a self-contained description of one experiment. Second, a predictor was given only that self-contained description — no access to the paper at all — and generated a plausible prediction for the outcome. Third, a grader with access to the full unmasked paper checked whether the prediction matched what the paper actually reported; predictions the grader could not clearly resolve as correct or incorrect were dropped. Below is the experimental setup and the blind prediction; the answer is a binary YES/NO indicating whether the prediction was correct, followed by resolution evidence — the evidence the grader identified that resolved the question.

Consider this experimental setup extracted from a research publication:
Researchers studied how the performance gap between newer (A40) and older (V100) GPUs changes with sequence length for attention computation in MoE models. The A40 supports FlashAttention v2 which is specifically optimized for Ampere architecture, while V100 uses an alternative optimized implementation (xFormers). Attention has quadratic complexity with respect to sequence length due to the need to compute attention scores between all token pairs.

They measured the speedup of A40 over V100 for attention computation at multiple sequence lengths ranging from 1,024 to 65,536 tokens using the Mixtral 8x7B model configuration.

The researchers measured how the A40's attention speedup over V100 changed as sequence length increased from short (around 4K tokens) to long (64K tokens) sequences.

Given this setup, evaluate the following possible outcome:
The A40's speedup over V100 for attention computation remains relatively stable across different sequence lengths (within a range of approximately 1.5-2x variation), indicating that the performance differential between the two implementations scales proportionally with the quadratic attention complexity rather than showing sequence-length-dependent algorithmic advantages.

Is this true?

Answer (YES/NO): NO